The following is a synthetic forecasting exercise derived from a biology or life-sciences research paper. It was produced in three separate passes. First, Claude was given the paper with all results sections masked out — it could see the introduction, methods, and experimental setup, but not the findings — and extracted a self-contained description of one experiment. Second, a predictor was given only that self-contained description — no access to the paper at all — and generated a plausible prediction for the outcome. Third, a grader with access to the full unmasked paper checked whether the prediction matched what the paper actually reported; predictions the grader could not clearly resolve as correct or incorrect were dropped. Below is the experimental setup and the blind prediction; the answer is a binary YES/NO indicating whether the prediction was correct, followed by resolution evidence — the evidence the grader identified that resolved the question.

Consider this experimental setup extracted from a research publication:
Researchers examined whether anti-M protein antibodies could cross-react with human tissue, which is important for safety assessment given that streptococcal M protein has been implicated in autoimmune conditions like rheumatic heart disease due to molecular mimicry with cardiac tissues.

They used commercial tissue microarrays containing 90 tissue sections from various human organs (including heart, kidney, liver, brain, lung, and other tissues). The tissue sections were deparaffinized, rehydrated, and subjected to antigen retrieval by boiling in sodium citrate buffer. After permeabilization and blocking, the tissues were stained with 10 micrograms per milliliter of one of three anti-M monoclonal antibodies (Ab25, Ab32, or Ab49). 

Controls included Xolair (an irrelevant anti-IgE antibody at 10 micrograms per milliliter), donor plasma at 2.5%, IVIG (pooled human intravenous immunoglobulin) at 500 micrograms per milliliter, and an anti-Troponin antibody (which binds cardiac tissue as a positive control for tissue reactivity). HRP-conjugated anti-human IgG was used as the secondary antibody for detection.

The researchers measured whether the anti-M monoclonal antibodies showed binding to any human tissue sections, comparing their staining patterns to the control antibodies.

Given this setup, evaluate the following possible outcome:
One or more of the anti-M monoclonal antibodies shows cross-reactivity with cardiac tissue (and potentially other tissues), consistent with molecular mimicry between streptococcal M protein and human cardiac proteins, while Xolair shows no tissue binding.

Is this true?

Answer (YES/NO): NO